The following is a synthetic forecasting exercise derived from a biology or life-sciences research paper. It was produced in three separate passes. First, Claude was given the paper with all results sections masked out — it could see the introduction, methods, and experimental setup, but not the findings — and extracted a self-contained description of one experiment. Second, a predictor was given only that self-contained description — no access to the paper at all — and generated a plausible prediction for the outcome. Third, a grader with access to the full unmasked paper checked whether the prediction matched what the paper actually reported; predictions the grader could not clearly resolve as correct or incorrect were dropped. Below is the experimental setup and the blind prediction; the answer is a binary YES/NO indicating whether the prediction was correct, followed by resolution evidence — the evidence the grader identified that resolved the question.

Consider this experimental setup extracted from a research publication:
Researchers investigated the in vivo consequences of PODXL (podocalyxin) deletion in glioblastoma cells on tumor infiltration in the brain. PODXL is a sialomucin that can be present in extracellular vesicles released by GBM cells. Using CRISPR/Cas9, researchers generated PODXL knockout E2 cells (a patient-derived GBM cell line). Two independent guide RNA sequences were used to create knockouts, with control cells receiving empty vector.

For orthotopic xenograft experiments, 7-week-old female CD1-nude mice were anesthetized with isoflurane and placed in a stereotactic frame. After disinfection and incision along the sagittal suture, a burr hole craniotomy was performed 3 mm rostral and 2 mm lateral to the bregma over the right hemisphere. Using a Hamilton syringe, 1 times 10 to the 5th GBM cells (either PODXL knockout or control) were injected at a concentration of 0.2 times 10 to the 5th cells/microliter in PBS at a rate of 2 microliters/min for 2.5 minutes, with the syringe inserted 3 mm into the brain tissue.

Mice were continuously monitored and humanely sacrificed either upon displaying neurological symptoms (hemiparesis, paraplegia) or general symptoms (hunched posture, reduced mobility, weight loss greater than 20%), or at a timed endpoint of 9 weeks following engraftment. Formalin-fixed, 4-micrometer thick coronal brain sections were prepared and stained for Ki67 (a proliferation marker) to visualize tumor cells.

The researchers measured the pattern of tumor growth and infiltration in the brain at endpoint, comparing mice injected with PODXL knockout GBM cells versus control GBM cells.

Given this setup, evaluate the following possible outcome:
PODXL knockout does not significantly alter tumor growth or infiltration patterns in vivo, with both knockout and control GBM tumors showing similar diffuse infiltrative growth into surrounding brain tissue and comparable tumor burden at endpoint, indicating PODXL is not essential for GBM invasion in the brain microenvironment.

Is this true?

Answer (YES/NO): NO